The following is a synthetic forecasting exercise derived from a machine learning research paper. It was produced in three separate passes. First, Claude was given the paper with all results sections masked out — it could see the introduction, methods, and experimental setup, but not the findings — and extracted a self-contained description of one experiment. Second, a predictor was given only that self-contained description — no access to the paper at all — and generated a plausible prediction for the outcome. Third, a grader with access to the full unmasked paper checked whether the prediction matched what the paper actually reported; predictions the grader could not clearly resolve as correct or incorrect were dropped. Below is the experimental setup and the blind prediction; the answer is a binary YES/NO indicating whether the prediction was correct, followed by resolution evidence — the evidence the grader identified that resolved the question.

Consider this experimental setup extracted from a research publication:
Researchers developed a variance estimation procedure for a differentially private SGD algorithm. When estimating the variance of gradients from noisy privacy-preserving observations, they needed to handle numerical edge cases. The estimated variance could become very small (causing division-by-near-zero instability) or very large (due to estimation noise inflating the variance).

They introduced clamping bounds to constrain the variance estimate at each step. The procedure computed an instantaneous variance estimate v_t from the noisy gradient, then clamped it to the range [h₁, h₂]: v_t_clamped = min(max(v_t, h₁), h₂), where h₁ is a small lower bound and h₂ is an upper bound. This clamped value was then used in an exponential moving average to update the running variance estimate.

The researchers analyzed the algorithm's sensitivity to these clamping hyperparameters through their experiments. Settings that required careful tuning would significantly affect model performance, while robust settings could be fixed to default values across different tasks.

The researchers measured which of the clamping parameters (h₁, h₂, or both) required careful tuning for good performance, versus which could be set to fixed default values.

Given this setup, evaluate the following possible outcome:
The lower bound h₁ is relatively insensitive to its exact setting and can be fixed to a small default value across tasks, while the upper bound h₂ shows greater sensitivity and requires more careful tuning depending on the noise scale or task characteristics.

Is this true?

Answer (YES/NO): YES